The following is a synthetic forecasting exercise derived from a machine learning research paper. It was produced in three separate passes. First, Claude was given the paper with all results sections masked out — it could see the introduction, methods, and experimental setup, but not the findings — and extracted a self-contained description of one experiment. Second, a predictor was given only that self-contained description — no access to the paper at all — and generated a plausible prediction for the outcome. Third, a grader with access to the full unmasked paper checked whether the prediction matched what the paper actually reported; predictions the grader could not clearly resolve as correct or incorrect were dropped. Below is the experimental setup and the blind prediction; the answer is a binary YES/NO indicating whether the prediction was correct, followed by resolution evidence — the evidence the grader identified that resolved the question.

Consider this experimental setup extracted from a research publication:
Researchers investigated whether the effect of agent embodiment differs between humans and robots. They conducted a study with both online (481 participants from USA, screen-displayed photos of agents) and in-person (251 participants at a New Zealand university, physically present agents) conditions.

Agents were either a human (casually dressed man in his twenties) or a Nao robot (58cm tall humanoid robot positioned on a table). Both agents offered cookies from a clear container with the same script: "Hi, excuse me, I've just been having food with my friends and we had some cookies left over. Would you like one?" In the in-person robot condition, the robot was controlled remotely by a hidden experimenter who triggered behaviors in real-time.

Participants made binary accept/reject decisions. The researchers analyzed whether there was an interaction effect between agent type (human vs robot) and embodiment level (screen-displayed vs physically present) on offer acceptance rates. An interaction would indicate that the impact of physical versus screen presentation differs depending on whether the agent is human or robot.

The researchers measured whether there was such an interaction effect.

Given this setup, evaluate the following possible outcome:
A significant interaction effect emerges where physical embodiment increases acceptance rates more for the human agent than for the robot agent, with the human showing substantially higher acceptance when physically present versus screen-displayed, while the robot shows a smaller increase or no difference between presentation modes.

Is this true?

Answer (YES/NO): YES